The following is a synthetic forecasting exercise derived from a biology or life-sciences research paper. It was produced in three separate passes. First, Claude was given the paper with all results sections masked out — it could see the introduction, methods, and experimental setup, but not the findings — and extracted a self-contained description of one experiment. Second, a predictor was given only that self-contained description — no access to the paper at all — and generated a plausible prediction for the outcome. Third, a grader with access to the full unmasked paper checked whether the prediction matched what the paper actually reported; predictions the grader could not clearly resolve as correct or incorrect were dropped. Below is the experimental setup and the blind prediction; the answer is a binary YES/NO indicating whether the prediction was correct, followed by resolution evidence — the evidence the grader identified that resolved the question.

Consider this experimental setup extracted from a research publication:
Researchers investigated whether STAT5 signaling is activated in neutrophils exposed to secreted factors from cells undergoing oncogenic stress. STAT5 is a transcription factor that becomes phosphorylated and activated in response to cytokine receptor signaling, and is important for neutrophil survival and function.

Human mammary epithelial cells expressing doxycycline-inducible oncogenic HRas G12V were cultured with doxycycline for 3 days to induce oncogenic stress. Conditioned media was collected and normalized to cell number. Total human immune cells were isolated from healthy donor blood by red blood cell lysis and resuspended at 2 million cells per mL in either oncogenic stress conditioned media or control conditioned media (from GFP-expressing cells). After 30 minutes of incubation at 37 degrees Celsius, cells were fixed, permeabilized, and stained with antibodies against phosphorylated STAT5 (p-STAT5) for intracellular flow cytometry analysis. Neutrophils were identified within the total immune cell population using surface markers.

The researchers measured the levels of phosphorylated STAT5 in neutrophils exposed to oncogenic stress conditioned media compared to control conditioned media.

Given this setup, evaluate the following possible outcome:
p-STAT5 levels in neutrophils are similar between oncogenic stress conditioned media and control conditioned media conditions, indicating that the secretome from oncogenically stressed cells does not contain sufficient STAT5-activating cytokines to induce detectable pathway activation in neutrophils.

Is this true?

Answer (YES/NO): NO